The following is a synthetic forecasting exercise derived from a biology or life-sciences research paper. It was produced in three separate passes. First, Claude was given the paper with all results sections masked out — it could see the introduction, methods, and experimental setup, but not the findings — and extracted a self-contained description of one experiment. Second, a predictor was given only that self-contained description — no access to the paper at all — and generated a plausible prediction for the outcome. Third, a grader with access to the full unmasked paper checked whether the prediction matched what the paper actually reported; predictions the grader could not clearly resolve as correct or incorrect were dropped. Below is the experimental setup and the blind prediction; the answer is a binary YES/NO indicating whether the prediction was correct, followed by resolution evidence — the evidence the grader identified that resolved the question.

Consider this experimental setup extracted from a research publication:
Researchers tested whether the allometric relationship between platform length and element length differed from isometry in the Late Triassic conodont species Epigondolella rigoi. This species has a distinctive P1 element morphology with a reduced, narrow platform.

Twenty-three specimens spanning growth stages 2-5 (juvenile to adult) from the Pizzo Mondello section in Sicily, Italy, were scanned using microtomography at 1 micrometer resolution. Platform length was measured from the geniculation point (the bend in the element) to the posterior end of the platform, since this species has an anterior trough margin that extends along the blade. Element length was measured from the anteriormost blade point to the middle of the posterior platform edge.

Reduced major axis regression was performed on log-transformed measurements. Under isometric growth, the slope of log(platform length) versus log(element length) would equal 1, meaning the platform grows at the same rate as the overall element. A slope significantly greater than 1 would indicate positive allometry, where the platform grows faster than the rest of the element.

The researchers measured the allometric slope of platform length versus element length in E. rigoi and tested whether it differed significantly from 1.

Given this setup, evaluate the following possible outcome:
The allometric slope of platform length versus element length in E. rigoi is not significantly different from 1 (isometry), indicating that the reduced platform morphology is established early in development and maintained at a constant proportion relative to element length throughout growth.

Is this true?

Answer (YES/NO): NO